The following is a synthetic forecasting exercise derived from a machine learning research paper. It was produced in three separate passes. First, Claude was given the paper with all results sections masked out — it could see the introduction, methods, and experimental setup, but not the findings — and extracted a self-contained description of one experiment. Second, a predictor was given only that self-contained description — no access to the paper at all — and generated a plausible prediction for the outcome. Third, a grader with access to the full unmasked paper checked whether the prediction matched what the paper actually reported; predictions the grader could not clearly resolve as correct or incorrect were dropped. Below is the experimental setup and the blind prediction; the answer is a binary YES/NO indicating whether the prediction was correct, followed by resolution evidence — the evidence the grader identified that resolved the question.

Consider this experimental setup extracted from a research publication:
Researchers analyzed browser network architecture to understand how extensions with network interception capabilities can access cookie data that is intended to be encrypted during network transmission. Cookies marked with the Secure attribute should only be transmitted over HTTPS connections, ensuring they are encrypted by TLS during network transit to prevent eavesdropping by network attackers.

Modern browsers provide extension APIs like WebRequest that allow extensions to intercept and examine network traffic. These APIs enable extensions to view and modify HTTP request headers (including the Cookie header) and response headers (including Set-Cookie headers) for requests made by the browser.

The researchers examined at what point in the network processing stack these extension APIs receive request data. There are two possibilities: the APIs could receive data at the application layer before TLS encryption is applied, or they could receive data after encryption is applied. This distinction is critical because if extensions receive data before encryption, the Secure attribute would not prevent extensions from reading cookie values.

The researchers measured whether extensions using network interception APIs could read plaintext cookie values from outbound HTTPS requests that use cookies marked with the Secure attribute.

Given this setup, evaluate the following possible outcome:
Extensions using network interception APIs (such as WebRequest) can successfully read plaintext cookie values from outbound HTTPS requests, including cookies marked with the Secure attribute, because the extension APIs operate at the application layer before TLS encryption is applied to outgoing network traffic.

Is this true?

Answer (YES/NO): YES